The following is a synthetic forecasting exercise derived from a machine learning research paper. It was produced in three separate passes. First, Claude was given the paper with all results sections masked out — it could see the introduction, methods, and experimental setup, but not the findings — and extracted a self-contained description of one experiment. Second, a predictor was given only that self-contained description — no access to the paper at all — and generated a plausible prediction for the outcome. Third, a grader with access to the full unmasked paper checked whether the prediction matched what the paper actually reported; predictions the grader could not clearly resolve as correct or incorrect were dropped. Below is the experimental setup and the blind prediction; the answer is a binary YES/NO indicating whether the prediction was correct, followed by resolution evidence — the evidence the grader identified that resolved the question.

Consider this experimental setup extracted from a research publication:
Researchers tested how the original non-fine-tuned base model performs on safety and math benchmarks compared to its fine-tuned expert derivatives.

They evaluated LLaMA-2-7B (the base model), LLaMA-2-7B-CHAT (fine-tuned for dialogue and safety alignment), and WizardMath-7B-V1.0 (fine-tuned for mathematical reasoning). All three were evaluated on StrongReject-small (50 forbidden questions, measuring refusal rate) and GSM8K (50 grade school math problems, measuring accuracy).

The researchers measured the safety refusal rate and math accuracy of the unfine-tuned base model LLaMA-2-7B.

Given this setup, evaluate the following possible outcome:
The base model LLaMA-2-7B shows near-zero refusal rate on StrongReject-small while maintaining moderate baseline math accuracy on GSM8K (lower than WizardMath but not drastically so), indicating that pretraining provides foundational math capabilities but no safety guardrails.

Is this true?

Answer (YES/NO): NO